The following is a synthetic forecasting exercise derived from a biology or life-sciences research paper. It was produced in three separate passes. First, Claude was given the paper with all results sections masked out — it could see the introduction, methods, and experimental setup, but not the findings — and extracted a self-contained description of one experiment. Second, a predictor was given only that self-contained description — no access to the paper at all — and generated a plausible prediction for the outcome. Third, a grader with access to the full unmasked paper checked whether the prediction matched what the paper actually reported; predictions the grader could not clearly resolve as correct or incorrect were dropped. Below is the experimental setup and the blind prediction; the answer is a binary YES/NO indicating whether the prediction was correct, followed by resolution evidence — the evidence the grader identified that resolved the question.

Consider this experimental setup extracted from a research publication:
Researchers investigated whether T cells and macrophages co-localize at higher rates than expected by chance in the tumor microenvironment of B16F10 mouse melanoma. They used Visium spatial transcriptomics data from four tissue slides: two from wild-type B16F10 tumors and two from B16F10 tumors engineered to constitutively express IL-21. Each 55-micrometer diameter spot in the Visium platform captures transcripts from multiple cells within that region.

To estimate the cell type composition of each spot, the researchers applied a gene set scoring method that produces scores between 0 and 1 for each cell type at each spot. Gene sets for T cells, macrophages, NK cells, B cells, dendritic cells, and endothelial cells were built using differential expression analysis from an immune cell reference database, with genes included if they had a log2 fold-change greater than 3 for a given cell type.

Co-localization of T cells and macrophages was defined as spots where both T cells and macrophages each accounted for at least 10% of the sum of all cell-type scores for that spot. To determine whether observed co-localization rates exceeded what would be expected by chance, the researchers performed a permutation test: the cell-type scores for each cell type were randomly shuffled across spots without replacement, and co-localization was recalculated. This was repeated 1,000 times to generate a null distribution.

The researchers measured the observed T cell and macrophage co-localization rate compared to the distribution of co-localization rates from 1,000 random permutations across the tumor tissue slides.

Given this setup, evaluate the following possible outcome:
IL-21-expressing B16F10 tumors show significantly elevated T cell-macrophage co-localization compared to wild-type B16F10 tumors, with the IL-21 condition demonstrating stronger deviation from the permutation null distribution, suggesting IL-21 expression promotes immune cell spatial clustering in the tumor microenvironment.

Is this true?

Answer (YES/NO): YES